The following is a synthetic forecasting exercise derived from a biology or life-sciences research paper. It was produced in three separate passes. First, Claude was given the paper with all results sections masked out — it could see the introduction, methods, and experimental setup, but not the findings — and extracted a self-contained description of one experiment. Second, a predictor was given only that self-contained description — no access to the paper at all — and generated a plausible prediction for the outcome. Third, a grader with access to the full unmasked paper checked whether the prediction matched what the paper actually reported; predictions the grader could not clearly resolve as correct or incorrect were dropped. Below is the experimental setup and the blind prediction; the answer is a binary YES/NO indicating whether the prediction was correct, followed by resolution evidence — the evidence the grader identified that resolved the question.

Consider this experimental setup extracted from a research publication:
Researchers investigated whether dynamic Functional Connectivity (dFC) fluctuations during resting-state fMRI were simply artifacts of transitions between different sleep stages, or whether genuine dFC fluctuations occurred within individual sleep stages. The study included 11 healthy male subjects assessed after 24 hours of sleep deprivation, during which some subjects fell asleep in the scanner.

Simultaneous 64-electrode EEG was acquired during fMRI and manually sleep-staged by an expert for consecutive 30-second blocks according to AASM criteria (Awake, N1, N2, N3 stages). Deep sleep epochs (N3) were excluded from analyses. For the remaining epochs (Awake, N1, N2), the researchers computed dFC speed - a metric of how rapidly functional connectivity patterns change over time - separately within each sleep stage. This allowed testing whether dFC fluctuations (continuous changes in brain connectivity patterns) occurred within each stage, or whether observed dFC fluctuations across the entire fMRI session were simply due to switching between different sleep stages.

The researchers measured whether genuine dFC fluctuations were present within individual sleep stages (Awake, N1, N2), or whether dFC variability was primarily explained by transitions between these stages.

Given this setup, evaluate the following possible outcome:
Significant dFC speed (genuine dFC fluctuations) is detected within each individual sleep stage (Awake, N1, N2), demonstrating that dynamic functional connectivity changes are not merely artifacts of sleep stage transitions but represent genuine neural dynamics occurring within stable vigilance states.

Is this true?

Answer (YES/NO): YES